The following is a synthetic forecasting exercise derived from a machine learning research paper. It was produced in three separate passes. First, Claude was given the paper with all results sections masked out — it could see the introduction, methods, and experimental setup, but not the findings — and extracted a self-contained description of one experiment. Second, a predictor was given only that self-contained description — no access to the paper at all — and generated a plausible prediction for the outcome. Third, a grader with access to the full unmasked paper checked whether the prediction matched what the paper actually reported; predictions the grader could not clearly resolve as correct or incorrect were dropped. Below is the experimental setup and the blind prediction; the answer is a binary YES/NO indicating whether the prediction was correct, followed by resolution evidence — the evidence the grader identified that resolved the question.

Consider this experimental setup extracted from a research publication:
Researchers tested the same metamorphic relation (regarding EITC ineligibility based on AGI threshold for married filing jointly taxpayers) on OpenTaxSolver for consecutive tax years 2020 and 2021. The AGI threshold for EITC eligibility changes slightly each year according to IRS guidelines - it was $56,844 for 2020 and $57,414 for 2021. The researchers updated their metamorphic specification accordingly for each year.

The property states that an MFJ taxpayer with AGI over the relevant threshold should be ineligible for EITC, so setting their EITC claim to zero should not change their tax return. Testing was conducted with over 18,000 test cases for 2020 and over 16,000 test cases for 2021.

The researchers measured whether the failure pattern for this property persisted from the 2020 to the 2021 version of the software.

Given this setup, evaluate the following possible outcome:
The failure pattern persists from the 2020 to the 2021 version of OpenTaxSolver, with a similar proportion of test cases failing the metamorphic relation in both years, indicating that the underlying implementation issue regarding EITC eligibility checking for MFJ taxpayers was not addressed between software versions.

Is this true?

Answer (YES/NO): YES